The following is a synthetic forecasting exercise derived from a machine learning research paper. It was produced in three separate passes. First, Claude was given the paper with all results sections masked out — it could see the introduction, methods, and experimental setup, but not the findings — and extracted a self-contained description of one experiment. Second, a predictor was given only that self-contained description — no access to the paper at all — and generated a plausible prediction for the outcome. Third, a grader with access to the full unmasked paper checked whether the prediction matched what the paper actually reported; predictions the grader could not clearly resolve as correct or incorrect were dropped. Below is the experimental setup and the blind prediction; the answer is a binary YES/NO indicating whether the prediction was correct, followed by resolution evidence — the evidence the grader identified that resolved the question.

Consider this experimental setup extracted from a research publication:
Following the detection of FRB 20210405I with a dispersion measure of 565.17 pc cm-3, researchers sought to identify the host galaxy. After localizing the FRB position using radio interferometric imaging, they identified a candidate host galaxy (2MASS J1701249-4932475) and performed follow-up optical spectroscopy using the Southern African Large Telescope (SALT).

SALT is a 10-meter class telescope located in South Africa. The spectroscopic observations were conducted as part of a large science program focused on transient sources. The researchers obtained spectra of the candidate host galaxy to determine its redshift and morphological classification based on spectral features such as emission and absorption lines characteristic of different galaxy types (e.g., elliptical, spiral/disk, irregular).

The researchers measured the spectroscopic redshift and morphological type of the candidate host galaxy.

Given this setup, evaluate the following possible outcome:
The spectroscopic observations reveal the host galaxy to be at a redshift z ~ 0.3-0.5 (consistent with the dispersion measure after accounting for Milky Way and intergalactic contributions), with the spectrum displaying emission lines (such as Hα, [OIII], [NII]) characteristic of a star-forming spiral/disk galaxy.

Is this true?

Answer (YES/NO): NO